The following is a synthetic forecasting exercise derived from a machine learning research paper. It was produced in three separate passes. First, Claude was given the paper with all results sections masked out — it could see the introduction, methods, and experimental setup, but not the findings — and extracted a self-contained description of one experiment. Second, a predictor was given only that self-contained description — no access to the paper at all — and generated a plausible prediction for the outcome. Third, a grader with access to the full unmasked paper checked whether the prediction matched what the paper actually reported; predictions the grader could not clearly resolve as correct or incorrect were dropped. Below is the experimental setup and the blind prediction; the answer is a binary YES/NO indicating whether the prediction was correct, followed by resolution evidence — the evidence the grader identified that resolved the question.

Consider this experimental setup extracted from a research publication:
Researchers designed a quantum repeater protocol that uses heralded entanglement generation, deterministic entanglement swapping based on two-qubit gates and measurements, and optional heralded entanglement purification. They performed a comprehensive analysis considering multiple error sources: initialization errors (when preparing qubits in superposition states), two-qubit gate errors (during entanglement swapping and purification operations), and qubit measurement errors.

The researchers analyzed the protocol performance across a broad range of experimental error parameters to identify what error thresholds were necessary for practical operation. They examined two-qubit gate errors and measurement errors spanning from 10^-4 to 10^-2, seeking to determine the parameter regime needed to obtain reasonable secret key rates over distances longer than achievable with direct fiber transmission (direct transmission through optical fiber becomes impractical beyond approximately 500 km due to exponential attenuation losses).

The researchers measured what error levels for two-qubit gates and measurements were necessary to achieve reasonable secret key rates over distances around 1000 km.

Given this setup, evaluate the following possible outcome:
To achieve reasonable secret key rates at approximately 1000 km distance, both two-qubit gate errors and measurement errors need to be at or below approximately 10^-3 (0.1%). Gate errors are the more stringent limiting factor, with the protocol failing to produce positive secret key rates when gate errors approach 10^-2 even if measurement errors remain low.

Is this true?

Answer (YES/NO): NO